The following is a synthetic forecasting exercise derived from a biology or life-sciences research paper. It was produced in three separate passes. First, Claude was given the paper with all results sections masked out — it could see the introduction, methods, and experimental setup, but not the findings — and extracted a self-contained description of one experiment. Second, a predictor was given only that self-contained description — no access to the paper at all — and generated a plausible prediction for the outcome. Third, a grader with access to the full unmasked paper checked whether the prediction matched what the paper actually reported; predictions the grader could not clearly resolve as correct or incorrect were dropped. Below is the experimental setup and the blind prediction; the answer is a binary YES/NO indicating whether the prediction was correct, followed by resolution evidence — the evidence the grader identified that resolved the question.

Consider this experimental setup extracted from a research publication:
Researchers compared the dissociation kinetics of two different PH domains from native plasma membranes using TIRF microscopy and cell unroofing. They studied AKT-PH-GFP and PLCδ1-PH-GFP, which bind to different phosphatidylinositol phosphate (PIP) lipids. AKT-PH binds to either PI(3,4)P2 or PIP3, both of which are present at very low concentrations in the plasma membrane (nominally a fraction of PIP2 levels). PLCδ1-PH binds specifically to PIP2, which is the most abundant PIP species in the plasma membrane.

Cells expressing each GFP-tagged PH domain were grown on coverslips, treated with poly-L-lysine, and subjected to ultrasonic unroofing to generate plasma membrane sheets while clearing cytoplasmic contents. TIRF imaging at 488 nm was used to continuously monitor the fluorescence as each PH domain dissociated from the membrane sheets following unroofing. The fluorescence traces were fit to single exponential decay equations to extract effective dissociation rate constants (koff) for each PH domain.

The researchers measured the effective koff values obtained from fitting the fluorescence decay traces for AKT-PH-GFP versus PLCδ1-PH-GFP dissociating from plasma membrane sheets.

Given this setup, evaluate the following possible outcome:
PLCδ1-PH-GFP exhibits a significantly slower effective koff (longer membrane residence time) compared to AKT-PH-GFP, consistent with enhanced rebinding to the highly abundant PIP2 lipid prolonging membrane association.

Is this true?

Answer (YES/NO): NO